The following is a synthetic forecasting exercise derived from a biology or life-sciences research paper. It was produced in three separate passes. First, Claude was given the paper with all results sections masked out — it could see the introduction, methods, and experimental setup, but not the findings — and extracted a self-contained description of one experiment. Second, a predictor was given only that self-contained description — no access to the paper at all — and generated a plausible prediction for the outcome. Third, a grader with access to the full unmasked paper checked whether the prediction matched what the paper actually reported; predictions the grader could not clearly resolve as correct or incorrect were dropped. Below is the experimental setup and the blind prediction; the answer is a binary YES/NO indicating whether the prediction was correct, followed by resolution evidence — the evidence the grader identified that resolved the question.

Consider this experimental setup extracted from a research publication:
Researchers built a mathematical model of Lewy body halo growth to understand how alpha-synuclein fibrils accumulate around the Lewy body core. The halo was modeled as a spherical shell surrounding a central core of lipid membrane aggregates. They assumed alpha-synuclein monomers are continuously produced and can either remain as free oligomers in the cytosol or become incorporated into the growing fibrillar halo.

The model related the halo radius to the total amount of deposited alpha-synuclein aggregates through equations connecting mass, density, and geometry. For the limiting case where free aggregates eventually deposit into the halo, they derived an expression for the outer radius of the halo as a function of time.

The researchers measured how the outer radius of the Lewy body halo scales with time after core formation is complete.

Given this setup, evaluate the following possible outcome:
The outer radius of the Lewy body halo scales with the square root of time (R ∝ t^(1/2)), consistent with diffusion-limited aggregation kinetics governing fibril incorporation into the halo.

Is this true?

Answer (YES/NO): NO